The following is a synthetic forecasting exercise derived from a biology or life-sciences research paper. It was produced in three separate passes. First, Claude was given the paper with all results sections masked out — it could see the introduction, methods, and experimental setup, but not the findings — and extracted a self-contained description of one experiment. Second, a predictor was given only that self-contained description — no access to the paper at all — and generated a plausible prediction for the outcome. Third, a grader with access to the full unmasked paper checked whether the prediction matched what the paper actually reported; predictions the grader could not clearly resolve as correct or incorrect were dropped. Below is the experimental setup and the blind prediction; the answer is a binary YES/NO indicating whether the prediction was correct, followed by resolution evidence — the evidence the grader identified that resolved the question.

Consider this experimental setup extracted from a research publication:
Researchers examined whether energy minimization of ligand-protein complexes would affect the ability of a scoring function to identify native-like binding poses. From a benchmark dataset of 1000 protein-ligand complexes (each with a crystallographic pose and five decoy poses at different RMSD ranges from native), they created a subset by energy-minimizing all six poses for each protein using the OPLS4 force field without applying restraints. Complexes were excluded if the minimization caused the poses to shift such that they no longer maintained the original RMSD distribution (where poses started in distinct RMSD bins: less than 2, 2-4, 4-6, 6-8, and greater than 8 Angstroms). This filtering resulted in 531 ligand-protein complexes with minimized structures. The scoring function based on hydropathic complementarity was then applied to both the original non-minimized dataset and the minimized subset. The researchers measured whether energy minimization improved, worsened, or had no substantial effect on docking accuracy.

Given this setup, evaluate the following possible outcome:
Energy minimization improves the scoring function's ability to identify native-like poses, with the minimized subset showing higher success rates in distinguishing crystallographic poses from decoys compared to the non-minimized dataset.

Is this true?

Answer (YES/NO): NO